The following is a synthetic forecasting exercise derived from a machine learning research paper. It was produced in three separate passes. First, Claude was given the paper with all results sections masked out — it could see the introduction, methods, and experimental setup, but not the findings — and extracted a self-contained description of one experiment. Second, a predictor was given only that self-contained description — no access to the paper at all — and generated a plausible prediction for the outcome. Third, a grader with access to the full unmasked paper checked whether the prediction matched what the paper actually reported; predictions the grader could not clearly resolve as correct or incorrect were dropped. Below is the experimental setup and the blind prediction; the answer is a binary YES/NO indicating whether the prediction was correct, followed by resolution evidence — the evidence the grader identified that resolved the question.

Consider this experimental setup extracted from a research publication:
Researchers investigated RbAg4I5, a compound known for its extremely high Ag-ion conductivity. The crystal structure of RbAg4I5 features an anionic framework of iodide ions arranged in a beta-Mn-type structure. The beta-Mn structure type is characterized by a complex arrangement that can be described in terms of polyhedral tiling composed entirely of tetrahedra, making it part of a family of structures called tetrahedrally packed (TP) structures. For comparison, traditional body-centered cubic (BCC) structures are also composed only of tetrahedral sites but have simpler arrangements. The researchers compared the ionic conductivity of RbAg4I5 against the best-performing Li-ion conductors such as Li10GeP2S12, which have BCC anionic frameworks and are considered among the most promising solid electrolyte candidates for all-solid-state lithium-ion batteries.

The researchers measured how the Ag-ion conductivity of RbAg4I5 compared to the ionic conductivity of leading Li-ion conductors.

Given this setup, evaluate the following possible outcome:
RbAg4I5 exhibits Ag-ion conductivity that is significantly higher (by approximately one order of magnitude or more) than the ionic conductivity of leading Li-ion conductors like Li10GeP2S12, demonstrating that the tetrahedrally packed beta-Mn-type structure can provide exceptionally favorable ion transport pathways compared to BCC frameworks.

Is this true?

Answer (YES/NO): YES